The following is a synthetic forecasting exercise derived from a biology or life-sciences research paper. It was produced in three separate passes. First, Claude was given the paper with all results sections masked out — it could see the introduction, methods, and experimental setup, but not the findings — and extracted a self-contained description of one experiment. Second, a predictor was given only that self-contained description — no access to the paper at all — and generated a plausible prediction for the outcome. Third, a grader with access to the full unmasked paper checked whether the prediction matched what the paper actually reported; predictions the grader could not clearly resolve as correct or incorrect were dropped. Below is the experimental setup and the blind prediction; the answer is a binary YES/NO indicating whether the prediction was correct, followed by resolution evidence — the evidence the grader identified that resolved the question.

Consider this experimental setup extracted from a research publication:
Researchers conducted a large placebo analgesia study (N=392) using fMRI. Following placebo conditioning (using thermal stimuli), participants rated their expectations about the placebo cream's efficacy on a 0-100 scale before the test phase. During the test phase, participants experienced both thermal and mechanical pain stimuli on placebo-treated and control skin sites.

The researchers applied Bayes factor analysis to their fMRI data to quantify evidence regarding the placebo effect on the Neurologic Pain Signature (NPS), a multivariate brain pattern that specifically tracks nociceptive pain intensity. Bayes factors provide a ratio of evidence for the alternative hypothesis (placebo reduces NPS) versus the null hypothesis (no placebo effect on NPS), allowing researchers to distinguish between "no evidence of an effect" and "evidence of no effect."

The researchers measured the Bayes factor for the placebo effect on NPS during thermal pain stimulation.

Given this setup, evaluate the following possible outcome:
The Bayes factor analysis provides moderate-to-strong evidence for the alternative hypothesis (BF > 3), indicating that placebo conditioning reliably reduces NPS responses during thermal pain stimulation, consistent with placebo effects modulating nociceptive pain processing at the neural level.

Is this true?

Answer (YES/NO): NO